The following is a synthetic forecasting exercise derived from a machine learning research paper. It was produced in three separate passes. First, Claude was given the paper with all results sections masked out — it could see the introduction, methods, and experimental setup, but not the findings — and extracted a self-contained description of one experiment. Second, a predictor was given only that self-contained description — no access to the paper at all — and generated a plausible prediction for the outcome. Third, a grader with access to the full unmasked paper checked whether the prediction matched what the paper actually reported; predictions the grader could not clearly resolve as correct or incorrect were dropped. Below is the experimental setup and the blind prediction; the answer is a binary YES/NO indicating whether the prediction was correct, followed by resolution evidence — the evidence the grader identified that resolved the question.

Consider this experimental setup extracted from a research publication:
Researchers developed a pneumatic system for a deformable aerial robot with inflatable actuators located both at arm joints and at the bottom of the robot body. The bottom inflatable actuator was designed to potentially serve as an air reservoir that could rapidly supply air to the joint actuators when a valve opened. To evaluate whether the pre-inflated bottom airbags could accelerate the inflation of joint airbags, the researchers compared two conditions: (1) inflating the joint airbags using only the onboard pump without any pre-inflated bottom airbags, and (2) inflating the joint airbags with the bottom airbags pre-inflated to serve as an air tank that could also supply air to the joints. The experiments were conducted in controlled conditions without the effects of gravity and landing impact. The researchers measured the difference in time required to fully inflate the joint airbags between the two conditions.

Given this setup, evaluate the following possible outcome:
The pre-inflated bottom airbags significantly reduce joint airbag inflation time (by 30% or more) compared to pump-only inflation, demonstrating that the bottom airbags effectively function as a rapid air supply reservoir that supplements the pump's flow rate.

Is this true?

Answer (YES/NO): NO